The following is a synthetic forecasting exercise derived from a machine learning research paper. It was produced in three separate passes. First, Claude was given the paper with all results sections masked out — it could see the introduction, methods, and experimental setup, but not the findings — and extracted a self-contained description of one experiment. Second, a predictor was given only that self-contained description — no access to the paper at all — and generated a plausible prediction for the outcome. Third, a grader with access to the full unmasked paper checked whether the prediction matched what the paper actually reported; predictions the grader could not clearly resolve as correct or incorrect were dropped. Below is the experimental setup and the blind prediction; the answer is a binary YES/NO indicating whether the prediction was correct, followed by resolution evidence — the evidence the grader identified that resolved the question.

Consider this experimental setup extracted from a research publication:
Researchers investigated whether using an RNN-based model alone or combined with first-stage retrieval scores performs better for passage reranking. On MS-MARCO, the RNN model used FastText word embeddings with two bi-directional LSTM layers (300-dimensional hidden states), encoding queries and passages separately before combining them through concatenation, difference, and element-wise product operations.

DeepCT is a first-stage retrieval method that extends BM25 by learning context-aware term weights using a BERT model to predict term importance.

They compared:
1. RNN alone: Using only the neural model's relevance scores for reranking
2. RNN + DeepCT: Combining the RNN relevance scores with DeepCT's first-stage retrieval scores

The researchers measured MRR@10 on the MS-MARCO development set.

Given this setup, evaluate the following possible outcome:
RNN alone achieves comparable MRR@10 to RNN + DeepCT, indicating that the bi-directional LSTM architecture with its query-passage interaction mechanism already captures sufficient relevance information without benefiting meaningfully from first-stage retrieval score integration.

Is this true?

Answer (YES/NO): NO